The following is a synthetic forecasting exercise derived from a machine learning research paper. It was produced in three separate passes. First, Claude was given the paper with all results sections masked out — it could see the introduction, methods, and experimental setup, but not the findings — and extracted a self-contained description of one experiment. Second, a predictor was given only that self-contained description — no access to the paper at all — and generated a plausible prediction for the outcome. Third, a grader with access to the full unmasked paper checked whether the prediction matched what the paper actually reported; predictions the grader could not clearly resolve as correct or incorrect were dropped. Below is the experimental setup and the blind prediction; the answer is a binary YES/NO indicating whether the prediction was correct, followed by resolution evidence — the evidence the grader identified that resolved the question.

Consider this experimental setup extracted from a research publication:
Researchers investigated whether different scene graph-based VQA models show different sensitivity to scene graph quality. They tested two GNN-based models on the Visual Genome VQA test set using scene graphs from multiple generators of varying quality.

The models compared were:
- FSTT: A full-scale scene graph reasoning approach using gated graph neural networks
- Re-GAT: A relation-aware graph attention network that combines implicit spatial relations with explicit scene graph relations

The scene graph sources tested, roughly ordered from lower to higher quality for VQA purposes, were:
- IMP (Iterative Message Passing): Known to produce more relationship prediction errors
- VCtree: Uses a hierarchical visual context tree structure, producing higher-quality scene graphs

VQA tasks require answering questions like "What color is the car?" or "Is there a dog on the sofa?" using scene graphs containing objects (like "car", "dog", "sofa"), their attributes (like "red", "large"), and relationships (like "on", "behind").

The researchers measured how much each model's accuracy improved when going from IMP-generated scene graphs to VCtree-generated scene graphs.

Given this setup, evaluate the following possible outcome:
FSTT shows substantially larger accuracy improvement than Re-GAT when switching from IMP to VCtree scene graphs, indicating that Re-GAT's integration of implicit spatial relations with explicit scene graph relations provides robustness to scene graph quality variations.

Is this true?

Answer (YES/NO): NO